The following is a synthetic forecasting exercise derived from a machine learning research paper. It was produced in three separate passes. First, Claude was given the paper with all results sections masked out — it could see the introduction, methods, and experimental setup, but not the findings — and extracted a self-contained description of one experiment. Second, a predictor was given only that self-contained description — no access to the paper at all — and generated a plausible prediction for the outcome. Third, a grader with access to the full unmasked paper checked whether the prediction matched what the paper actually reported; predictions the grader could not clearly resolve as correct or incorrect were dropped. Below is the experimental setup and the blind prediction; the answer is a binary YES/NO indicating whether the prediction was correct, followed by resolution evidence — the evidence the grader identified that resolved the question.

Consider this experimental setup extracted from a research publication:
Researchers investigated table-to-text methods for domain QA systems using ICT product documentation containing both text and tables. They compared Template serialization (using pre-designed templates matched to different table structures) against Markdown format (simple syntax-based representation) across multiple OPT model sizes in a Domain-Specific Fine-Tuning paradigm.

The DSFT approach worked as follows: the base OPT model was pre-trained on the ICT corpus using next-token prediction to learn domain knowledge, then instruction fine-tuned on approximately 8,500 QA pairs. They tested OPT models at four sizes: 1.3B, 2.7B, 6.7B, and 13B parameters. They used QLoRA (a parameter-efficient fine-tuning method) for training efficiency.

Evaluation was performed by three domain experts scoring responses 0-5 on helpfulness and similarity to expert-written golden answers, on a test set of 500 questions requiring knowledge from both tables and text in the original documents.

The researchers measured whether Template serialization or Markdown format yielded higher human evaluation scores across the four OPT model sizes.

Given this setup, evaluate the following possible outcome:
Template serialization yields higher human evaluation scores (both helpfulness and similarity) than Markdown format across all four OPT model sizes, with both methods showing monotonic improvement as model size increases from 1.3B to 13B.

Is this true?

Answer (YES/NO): NO